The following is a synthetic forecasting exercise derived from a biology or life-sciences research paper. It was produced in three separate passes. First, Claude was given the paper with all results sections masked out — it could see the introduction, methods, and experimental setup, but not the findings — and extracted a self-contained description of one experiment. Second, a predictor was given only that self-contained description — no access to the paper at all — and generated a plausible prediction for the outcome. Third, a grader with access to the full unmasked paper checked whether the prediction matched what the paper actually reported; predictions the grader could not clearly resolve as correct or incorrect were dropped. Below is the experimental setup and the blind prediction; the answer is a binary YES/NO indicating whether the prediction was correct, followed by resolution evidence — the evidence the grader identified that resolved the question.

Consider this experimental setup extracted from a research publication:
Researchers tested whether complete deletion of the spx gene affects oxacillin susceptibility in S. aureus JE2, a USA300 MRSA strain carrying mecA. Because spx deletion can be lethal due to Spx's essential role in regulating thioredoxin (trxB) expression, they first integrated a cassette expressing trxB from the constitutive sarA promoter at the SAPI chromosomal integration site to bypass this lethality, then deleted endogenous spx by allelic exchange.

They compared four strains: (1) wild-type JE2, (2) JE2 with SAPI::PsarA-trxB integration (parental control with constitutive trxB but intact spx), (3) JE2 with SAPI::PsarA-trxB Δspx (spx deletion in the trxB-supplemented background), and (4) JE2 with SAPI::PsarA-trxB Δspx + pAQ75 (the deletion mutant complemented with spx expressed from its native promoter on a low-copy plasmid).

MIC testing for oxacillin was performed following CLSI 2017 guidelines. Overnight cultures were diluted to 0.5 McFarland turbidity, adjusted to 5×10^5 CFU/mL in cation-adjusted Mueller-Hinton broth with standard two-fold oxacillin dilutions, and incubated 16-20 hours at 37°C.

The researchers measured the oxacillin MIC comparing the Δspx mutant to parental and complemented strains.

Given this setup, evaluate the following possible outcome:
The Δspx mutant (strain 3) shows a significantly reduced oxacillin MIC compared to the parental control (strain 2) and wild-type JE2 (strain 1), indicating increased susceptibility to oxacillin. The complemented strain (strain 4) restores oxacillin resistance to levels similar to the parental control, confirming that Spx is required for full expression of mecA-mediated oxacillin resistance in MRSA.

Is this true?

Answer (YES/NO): YES